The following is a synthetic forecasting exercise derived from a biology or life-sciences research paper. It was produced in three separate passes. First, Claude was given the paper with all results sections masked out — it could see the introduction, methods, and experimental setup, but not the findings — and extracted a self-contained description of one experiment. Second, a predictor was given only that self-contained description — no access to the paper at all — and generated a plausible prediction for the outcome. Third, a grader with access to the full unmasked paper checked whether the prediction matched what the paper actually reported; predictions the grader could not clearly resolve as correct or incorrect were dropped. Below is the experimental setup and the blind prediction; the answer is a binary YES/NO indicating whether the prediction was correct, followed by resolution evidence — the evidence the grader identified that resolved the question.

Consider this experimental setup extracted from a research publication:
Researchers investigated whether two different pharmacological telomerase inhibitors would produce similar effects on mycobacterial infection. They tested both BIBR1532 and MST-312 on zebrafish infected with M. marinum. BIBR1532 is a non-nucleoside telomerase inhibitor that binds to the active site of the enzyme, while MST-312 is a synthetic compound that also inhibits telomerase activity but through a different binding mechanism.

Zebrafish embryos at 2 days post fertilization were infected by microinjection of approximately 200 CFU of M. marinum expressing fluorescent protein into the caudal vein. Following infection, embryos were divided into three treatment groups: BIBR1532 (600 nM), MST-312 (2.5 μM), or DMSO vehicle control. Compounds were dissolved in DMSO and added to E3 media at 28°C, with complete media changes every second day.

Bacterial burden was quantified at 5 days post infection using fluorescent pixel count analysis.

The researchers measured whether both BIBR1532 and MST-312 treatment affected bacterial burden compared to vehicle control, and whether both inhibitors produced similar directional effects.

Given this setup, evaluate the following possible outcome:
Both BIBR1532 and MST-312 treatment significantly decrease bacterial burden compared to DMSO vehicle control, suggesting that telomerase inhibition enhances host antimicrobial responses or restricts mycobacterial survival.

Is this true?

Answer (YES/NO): NO